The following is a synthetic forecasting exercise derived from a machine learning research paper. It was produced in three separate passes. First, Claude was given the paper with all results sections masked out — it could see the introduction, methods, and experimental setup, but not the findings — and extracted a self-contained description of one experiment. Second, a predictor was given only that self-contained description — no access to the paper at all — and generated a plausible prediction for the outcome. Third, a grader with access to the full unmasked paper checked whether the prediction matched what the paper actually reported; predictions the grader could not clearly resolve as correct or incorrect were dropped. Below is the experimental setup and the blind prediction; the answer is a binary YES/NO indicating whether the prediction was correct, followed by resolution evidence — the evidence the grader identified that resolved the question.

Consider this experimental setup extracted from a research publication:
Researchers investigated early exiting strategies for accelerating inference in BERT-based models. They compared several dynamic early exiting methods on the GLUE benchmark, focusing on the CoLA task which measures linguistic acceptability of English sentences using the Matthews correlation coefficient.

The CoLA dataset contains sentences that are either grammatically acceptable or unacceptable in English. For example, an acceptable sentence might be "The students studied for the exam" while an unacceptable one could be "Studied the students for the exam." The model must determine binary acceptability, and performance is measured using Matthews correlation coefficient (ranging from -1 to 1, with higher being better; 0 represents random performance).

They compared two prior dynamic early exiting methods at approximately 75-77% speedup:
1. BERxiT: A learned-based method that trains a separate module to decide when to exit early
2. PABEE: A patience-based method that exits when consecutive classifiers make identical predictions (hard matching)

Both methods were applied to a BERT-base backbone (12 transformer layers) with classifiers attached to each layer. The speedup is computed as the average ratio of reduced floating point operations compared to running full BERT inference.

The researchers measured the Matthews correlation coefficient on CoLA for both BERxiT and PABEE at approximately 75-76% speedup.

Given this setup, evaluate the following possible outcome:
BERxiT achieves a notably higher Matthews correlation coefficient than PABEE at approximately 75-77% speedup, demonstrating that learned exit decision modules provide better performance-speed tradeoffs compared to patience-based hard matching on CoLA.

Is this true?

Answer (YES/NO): NO